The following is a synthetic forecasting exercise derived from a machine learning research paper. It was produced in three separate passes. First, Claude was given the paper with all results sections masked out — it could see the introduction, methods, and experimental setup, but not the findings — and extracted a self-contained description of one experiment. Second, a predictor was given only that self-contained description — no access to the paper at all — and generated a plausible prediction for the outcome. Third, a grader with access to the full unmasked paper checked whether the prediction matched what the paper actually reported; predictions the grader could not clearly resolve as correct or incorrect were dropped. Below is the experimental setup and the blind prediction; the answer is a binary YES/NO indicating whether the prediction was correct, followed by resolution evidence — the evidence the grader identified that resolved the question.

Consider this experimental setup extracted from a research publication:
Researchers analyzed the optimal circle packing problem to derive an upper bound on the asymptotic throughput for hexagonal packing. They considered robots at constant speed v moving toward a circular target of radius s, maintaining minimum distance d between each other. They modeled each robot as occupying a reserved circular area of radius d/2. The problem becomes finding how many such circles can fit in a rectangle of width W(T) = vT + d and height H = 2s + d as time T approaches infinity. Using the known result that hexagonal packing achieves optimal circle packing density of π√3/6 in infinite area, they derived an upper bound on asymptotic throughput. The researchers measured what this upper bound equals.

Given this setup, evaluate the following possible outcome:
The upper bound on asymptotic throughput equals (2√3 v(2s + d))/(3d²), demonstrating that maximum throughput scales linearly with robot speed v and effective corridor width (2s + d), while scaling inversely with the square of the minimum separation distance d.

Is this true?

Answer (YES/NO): YES